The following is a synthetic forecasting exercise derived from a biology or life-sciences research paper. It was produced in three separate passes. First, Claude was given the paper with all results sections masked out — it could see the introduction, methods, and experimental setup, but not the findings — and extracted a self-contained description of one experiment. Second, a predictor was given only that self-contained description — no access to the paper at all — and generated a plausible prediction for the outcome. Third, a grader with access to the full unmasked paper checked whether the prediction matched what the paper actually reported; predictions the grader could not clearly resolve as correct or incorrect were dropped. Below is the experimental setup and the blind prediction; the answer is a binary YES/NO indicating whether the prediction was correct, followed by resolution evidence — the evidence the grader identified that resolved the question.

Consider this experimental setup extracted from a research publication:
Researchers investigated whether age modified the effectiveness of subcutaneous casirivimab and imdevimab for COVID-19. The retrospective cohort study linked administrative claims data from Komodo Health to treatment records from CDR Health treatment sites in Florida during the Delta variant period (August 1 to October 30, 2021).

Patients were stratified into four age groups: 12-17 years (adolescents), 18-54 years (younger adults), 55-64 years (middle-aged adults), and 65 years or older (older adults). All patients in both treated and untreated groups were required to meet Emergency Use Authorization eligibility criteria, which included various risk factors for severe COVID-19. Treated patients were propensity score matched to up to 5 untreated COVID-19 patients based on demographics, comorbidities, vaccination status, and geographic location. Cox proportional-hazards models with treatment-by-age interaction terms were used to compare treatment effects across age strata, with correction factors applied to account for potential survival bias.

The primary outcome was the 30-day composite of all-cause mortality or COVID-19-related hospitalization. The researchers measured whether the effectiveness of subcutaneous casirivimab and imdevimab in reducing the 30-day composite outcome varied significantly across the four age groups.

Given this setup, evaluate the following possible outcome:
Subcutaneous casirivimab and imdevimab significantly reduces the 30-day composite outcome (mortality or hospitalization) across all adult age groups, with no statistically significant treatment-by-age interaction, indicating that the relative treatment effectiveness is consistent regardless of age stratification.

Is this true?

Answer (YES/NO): YES